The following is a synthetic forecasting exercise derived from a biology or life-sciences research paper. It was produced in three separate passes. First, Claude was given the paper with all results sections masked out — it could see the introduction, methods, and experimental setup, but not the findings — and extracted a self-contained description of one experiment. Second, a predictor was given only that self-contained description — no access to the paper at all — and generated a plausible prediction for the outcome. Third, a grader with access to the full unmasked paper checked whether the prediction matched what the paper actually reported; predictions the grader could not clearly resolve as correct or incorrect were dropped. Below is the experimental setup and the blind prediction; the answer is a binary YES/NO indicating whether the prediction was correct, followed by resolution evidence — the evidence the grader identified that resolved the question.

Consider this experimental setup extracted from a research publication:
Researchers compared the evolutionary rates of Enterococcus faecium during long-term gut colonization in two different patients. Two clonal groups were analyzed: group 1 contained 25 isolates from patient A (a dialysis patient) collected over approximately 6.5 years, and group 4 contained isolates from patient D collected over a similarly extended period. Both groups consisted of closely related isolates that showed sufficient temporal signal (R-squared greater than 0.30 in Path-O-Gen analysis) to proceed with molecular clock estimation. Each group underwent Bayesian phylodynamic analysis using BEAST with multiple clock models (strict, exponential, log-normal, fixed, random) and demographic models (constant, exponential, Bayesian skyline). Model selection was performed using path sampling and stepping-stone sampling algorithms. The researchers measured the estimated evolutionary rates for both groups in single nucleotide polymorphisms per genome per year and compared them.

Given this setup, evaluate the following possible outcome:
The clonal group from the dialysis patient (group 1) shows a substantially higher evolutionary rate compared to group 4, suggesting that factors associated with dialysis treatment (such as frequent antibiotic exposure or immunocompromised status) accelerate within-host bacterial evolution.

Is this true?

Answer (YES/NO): NO